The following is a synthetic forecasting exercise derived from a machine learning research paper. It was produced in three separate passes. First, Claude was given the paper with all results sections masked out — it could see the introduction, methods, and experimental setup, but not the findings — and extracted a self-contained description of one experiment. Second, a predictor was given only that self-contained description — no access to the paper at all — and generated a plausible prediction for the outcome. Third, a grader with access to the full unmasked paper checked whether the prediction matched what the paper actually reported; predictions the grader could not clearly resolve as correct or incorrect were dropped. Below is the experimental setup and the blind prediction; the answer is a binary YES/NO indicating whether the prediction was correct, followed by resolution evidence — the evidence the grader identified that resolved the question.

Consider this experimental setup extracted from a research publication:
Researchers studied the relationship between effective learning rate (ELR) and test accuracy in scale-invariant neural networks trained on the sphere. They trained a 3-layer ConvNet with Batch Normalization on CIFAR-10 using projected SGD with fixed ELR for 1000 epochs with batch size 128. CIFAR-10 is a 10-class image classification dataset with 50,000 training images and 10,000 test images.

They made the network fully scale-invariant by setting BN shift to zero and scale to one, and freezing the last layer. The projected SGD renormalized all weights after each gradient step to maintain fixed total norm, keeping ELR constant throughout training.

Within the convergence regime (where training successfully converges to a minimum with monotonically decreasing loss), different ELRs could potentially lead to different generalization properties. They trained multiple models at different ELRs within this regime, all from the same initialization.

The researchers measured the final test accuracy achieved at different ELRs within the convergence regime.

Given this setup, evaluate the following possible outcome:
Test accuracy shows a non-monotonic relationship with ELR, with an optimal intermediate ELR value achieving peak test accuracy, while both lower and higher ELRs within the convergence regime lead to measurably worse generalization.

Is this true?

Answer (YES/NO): NO